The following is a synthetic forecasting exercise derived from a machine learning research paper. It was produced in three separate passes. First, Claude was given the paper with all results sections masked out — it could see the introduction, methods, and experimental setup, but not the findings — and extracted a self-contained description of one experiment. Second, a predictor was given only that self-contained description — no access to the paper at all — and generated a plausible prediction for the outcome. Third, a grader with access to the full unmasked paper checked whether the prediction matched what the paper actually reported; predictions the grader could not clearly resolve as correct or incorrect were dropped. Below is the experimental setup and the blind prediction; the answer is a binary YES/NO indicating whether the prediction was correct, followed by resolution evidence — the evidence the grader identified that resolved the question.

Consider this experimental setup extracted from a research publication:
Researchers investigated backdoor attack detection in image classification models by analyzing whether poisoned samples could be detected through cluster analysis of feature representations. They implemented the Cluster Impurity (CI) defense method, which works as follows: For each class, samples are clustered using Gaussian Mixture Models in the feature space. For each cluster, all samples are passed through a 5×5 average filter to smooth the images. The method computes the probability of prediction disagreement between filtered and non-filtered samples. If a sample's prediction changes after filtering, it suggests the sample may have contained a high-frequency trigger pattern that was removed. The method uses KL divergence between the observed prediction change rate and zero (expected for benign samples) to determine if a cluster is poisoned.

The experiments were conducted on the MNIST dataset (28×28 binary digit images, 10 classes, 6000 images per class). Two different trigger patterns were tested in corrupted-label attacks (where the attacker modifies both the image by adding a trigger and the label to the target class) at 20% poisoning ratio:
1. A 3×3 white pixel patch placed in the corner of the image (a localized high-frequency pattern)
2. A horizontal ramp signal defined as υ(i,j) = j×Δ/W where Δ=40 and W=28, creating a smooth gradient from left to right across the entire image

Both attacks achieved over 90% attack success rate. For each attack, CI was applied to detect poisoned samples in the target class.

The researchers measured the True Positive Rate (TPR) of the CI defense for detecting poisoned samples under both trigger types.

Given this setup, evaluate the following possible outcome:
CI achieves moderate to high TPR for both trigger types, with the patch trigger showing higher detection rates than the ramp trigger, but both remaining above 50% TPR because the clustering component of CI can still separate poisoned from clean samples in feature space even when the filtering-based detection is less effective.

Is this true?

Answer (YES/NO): NO